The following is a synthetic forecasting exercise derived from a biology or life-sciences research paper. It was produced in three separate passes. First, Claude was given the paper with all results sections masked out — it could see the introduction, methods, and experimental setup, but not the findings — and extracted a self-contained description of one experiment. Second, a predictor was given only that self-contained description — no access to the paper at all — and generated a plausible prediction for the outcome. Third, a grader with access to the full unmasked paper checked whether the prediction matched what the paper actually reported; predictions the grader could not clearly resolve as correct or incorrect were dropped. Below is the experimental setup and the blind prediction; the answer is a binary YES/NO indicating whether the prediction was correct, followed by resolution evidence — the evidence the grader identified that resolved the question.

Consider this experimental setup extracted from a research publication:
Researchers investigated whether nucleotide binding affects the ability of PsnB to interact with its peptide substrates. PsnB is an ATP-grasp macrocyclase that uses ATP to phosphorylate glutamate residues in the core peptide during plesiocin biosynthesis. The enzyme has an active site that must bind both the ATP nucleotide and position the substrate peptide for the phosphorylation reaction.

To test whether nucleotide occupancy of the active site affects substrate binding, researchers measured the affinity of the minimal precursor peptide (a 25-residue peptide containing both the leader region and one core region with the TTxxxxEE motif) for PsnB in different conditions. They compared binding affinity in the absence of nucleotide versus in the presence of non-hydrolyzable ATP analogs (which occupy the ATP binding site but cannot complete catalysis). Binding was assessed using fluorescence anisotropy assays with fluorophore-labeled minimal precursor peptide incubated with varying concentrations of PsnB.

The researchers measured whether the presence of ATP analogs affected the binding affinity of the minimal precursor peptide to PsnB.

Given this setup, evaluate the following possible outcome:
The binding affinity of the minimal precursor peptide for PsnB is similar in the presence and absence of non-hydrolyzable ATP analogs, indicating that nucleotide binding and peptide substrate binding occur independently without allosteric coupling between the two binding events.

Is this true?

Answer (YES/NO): NO